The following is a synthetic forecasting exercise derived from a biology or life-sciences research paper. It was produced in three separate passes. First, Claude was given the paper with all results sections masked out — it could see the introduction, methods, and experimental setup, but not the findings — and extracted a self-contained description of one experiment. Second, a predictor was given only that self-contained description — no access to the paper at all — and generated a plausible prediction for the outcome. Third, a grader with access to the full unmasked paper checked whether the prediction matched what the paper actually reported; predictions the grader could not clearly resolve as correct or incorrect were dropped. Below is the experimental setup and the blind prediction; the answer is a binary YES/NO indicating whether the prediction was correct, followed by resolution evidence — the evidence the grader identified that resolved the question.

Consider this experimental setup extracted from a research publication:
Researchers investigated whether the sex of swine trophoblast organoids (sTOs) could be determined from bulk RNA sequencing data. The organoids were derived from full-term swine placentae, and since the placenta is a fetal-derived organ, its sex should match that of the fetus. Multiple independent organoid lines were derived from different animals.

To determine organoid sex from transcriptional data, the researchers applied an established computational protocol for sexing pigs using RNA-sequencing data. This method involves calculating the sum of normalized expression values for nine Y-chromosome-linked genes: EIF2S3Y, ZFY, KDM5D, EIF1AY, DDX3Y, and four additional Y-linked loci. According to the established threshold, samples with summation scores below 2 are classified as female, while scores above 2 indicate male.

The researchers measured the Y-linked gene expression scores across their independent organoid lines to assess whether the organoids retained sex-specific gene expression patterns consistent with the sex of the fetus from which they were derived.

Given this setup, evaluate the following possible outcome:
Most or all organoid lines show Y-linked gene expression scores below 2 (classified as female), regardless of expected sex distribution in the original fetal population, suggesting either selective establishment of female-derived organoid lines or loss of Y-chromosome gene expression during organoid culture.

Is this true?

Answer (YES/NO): NO